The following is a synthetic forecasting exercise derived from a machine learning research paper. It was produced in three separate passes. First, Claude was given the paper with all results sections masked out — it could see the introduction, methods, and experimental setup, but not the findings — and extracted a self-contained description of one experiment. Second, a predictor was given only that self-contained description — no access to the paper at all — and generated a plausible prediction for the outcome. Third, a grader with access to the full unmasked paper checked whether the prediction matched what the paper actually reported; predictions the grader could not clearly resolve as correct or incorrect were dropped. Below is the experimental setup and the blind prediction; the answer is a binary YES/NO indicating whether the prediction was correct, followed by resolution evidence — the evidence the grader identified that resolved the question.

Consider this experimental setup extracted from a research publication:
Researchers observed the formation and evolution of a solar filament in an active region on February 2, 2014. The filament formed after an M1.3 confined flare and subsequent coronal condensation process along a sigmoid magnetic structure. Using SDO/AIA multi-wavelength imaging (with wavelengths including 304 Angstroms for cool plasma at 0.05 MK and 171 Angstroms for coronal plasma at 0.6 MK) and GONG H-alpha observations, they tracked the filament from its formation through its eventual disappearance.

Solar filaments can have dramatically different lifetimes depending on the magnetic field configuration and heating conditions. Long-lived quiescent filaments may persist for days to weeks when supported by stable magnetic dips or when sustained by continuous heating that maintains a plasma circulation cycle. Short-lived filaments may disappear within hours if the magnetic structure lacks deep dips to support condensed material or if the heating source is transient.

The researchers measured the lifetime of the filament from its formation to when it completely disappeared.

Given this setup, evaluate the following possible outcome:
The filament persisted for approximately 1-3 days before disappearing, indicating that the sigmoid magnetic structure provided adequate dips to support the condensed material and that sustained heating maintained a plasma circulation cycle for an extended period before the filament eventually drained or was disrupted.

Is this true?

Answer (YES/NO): NO